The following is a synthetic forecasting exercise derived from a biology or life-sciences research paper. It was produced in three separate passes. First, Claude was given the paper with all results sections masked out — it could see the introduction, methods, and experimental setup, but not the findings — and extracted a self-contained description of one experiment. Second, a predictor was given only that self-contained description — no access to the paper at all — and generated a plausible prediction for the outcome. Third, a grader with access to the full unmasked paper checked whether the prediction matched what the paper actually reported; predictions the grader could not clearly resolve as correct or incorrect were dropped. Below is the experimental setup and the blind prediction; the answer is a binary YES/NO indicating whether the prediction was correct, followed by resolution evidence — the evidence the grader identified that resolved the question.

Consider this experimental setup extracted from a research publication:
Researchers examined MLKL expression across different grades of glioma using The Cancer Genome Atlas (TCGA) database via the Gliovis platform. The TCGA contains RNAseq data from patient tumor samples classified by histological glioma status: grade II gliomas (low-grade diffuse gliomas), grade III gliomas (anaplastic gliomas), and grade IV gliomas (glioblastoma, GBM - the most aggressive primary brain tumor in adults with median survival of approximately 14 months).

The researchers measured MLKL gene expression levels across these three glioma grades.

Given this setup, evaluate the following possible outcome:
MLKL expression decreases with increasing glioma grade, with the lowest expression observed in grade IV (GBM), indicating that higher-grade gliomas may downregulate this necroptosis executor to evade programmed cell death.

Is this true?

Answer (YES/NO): NO